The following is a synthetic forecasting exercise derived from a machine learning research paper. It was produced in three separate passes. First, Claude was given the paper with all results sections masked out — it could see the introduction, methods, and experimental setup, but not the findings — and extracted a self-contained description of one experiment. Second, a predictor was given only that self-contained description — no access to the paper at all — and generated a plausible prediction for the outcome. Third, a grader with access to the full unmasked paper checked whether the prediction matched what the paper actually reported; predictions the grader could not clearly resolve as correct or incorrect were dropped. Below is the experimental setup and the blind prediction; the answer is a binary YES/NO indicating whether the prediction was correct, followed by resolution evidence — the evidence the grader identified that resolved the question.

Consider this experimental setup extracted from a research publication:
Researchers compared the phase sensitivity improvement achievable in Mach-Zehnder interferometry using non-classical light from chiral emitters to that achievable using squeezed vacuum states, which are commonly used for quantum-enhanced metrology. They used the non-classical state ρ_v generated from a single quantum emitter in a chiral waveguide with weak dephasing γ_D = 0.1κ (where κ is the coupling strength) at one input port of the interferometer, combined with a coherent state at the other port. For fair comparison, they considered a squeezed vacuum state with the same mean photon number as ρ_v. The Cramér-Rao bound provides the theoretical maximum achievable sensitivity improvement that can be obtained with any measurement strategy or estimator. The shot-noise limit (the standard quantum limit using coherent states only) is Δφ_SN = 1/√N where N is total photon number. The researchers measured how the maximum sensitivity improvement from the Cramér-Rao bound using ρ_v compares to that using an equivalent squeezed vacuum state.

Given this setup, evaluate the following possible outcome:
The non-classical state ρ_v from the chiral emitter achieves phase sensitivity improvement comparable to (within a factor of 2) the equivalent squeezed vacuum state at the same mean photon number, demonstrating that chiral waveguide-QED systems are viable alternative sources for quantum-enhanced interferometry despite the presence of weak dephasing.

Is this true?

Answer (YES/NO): YES